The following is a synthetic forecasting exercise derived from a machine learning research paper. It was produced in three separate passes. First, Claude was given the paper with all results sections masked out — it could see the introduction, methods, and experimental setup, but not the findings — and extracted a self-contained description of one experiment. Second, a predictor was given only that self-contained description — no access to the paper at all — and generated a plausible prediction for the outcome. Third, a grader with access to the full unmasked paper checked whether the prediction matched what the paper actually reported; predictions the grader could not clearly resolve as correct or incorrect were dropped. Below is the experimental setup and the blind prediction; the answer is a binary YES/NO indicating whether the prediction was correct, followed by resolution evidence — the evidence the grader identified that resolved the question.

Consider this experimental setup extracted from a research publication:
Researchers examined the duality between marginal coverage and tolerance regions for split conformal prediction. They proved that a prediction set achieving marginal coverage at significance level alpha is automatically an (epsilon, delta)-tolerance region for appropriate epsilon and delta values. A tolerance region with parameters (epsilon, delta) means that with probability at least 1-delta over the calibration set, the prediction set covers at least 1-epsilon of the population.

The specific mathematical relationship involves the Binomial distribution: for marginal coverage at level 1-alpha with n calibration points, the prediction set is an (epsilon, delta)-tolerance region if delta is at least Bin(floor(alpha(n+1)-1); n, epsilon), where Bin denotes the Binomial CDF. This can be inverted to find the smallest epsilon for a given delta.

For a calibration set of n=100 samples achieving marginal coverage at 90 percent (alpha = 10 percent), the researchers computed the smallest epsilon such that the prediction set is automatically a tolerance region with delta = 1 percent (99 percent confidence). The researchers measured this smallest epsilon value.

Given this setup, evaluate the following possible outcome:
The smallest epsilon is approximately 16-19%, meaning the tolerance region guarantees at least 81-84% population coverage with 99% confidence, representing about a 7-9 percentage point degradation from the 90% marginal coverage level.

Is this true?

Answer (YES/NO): YES